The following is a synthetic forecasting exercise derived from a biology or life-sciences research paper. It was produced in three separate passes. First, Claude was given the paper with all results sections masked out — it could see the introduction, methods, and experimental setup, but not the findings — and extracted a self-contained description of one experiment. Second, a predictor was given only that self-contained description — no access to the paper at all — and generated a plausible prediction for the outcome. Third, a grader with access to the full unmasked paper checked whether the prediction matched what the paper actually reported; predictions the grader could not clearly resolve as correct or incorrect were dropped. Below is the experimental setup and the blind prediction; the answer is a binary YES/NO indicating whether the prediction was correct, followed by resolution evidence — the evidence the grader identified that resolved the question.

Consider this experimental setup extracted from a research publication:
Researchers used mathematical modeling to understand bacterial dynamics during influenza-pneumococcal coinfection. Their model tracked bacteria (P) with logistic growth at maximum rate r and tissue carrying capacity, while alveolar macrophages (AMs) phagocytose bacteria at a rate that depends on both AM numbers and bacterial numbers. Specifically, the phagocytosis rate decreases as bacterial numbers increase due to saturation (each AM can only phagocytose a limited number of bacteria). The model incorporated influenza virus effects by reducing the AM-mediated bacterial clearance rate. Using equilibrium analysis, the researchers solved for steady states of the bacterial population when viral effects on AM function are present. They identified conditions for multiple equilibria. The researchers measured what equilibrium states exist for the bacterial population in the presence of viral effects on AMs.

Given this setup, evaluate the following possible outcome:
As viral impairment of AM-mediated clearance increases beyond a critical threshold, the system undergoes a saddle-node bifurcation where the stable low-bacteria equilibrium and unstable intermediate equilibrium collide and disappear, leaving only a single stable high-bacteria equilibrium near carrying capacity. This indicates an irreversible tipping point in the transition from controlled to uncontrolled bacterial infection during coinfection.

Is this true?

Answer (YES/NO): NO